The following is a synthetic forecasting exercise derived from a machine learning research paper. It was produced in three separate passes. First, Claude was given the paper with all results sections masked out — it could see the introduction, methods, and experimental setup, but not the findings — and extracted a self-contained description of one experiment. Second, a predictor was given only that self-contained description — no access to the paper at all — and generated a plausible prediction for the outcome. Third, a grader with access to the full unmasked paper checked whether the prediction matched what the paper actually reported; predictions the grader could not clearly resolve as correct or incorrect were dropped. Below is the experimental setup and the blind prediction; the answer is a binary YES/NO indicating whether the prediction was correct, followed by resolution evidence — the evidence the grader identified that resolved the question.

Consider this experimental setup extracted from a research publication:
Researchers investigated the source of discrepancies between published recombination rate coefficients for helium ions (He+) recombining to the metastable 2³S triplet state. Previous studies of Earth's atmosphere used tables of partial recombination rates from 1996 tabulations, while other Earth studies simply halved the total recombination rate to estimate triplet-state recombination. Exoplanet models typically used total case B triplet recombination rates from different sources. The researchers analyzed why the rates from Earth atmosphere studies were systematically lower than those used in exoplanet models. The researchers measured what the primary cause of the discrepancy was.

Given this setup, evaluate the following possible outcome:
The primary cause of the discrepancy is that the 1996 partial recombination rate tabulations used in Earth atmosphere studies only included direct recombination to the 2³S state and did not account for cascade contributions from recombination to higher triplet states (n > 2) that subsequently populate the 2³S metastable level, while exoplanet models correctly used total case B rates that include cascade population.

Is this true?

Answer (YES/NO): YES